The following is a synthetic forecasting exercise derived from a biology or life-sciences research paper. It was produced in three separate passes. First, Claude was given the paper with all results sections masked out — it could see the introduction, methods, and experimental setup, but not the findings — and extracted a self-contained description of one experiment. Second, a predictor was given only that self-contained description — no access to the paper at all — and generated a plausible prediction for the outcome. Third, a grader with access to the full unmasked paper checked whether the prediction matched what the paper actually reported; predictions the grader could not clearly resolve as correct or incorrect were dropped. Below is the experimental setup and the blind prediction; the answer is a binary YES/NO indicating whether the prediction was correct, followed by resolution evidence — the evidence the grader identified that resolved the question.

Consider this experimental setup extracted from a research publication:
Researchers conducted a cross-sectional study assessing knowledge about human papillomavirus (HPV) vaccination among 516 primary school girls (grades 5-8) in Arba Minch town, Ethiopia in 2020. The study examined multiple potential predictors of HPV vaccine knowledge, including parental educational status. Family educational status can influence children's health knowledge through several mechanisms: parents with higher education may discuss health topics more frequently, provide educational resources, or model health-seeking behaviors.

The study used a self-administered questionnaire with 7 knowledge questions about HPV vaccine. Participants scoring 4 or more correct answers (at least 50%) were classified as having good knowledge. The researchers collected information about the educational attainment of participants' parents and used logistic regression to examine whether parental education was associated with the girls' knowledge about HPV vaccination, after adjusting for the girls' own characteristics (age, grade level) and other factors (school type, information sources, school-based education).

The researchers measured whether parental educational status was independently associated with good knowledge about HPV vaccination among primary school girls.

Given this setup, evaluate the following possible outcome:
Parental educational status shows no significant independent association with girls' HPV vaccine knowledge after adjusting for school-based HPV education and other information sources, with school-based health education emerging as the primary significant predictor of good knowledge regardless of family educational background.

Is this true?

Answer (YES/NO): NO